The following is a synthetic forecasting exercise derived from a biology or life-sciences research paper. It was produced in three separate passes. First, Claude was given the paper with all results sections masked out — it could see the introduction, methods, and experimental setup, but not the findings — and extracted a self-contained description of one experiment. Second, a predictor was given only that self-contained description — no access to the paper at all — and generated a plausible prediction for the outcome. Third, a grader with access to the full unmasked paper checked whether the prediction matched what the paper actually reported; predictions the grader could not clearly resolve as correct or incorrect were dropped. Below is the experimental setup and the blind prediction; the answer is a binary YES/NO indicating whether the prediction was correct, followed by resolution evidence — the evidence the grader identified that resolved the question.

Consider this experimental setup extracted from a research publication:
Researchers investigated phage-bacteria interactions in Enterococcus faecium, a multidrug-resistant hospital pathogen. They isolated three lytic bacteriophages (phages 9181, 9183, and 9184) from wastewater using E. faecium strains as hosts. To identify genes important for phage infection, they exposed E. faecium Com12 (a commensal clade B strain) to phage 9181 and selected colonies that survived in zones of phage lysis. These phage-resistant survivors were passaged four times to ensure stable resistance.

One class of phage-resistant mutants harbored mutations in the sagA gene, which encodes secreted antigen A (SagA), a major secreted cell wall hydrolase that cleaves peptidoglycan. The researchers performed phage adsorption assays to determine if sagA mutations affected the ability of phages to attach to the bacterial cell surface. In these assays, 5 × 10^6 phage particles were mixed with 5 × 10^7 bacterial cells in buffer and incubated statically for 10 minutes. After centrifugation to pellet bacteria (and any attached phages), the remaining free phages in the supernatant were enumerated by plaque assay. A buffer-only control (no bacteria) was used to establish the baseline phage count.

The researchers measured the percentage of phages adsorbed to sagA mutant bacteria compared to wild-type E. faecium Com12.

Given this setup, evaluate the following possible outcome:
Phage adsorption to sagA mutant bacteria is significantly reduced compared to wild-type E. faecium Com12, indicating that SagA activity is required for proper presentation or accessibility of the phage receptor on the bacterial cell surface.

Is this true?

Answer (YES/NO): NO